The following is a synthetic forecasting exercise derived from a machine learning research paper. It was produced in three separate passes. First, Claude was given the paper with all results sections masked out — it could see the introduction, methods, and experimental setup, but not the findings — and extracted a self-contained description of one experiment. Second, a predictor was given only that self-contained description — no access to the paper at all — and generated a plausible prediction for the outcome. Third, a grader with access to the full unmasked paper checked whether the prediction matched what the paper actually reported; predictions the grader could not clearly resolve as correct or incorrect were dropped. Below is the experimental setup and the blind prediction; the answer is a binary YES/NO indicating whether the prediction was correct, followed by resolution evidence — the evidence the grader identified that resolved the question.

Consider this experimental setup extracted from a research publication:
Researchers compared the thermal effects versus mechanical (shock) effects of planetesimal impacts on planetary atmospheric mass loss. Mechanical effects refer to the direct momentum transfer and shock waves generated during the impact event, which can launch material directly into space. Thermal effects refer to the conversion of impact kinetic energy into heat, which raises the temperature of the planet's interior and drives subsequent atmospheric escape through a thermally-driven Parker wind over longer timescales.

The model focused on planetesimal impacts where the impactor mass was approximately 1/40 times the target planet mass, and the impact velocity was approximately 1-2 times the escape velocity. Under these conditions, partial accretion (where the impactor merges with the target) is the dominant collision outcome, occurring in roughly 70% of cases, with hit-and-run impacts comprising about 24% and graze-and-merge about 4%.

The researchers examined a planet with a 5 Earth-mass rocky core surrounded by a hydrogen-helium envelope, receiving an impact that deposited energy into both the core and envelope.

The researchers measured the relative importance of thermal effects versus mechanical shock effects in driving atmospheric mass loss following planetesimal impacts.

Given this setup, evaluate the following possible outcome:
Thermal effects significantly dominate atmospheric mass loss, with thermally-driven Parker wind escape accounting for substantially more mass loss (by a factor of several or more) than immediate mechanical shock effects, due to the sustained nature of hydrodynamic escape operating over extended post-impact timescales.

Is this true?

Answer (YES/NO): YES